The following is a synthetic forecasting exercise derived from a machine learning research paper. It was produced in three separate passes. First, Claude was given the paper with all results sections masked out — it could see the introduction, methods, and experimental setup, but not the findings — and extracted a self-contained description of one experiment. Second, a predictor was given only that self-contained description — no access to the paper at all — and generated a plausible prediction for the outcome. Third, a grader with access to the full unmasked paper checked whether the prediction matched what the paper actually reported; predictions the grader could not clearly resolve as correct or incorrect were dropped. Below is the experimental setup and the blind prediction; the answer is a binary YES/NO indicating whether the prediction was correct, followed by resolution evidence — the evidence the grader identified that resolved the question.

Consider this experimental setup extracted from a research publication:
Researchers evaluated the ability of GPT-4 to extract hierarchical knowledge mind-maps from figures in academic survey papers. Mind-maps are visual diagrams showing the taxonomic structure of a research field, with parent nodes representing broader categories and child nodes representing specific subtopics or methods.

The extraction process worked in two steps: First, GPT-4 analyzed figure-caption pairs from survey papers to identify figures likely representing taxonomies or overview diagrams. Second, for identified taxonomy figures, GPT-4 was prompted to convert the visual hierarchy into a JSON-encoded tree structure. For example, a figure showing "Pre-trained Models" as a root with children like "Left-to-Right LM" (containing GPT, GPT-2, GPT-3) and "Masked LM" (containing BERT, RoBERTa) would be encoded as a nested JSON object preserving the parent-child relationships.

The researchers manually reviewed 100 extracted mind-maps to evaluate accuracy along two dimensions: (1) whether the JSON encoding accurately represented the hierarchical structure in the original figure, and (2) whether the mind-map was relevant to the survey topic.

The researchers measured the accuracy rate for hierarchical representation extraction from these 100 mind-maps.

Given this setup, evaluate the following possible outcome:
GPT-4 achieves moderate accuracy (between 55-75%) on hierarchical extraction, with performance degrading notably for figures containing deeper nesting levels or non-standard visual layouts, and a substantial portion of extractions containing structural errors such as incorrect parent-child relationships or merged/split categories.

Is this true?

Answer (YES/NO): NO